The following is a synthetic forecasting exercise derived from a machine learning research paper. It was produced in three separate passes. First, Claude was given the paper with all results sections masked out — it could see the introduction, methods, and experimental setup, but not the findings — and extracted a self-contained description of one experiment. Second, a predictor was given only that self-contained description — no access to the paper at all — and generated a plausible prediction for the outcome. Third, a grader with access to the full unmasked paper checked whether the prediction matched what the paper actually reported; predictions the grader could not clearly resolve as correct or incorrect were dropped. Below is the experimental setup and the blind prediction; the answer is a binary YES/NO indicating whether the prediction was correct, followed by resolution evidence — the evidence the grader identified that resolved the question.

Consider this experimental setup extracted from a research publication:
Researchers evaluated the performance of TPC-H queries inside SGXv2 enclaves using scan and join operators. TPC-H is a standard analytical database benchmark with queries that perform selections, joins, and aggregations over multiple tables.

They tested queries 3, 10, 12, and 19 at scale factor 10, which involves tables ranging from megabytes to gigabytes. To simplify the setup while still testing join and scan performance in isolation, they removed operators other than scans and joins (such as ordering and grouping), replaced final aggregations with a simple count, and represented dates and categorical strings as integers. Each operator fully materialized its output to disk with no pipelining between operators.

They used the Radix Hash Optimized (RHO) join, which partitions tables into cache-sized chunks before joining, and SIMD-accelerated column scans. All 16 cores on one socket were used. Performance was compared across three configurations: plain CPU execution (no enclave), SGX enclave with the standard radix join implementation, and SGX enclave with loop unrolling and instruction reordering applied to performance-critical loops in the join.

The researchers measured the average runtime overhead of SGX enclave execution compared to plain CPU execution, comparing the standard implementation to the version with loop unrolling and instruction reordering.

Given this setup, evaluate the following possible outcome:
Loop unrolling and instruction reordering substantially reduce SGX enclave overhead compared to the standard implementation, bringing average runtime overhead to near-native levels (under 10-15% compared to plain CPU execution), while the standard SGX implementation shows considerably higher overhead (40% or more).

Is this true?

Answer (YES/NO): YES